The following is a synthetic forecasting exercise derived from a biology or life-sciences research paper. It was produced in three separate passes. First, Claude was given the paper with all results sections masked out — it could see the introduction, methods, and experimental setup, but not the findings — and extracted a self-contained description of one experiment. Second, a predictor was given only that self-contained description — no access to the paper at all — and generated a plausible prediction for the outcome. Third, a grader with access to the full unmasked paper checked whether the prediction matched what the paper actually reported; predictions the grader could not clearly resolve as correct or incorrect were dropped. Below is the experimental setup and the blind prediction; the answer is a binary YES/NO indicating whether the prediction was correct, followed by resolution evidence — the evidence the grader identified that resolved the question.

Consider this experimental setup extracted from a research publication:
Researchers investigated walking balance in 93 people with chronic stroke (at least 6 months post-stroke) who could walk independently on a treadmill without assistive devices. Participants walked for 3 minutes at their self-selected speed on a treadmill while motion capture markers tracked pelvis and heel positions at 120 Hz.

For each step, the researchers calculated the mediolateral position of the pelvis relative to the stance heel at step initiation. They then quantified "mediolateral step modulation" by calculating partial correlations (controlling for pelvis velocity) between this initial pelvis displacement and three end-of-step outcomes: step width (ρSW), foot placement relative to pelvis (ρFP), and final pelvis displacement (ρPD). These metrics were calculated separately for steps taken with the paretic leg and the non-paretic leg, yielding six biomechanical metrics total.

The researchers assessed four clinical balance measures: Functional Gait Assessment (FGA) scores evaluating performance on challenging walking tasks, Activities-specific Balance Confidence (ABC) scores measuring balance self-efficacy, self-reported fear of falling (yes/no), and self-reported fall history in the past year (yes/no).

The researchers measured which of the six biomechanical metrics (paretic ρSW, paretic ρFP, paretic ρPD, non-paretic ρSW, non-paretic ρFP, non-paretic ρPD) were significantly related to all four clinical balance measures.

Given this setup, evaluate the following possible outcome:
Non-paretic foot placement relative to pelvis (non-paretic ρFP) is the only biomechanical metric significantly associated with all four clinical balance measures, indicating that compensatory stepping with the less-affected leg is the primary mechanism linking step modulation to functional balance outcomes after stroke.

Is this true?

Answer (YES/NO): NO